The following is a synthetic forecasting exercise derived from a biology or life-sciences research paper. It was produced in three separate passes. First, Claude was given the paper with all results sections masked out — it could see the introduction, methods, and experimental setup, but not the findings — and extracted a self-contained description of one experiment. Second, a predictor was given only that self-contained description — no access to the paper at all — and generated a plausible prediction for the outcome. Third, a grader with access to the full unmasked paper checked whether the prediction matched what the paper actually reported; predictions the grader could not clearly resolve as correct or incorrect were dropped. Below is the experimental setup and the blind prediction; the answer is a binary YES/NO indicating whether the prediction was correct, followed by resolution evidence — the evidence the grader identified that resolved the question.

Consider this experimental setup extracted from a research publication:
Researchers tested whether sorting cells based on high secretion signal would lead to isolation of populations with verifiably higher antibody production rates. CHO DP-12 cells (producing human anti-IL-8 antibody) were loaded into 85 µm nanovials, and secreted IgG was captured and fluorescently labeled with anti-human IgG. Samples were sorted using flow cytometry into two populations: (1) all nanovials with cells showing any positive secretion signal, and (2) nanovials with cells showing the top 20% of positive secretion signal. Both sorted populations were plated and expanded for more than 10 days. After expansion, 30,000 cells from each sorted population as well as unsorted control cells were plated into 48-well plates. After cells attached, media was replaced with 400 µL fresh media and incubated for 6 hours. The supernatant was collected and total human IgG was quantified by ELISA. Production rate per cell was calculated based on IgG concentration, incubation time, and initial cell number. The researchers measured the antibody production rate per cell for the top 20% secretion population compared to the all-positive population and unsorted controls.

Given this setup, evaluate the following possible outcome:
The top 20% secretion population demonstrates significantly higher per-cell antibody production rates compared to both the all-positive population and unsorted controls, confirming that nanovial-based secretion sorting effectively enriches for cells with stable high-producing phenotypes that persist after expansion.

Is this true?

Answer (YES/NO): YES